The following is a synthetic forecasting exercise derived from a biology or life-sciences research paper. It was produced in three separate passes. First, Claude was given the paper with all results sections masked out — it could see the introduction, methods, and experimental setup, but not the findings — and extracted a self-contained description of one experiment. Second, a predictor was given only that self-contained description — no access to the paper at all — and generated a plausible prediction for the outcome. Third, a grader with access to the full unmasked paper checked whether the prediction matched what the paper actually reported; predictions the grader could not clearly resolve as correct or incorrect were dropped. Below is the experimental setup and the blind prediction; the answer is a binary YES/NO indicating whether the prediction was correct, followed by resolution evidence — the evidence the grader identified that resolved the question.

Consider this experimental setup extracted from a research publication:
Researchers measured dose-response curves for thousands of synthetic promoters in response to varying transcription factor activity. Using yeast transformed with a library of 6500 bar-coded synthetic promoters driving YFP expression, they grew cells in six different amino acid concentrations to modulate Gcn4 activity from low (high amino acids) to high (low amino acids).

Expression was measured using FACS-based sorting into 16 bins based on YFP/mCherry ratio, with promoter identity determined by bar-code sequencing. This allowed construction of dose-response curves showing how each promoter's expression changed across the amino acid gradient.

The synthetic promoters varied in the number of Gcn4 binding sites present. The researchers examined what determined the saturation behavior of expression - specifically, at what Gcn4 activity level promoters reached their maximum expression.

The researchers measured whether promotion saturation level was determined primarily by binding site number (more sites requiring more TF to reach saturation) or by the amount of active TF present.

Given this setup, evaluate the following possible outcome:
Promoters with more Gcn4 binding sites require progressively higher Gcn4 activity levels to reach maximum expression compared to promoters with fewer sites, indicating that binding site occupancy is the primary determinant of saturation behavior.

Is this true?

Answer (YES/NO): NO